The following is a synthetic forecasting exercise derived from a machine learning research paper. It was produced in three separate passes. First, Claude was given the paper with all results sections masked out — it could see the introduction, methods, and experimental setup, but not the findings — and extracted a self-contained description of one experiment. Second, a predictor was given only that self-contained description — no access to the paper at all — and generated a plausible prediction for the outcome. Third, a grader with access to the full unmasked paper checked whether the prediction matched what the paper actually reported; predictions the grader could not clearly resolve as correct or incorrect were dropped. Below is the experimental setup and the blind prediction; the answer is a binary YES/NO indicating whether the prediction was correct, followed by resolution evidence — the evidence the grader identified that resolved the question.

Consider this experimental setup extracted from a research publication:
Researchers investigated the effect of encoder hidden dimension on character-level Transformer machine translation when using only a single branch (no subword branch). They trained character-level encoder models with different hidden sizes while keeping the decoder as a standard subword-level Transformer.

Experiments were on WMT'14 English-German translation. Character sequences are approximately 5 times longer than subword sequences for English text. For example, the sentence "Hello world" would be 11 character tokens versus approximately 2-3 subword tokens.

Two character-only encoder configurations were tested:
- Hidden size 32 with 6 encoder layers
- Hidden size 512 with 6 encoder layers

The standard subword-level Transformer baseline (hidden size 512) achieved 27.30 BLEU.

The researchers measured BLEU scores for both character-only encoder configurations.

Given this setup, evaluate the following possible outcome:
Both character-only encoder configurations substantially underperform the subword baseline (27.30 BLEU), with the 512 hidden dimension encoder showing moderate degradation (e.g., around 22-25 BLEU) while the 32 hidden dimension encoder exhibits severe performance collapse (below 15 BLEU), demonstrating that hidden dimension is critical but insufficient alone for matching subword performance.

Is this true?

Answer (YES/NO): NO